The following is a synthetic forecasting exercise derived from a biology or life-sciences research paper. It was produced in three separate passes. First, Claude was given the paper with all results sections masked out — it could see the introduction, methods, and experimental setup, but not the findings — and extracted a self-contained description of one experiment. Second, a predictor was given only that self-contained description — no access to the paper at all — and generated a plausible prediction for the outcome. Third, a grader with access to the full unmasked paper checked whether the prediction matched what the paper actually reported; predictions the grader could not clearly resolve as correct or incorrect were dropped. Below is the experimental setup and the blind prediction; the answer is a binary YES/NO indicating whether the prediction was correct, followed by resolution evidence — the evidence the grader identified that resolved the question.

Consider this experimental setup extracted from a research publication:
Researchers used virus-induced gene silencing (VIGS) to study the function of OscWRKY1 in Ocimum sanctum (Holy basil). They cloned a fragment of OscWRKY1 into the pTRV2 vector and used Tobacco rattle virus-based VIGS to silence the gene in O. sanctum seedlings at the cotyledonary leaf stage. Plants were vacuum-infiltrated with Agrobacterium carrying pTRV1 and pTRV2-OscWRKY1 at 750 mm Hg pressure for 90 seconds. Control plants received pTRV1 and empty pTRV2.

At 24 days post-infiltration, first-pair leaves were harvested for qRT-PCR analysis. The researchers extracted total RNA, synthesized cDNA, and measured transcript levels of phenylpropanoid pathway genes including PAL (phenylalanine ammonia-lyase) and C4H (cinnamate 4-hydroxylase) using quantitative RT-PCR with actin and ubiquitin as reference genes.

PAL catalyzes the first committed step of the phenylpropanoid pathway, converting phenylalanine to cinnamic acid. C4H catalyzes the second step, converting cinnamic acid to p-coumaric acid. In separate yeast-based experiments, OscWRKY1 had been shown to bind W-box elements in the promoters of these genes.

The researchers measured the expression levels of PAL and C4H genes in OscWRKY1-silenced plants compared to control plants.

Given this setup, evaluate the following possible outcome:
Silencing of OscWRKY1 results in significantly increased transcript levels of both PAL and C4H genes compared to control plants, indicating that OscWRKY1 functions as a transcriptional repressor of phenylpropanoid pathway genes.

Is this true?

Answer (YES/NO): NO